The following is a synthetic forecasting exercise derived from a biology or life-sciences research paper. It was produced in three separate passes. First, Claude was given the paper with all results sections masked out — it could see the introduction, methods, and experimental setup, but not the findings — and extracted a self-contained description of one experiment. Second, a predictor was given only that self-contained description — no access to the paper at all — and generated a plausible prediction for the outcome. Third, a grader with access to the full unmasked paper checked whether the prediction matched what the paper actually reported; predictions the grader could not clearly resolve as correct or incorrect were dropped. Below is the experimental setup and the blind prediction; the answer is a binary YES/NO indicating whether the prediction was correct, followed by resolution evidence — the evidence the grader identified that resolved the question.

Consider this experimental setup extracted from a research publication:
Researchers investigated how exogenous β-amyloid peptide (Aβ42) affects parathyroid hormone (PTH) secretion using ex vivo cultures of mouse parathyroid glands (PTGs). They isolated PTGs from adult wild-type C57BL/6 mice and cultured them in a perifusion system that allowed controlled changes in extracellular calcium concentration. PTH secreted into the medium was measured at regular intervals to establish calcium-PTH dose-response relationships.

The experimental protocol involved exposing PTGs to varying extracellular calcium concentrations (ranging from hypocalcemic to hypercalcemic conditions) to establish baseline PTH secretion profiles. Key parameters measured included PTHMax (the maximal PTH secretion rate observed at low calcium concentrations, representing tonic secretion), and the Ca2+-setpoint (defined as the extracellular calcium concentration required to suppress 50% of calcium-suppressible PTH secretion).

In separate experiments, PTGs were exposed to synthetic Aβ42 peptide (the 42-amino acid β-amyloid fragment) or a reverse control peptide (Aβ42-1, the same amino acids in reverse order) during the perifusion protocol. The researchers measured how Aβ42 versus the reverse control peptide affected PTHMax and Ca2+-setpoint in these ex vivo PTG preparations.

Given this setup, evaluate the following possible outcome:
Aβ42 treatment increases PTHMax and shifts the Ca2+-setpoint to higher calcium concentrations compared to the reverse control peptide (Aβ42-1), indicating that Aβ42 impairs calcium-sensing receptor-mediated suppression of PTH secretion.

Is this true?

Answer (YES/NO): NO